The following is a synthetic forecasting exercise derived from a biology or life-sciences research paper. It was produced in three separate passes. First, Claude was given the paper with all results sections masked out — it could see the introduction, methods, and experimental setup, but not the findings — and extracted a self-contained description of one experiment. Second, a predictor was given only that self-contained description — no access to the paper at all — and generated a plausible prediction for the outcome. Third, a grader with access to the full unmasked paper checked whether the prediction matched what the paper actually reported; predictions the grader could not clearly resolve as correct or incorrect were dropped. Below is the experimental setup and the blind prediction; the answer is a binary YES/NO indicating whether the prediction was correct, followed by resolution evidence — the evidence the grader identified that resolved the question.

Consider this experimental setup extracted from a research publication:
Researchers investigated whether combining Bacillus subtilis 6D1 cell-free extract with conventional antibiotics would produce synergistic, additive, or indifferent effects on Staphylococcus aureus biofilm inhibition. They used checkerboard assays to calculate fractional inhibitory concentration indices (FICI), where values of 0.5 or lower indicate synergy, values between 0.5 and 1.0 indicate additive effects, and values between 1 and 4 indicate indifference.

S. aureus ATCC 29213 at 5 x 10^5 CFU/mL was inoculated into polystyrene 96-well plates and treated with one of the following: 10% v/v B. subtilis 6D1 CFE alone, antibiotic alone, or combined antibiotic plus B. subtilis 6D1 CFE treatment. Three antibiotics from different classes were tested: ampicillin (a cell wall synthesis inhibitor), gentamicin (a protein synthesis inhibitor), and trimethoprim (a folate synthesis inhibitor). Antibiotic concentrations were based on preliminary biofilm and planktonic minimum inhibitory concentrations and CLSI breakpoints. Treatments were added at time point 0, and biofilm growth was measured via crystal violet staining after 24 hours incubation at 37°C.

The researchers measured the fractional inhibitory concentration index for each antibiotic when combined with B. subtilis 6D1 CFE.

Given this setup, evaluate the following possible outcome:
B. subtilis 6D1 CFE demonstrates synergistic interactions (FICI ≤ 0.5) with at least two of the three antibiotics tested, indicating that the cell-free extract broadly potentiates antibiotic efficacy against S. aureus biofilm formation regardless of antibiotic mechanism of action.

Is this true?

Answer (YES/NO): YES